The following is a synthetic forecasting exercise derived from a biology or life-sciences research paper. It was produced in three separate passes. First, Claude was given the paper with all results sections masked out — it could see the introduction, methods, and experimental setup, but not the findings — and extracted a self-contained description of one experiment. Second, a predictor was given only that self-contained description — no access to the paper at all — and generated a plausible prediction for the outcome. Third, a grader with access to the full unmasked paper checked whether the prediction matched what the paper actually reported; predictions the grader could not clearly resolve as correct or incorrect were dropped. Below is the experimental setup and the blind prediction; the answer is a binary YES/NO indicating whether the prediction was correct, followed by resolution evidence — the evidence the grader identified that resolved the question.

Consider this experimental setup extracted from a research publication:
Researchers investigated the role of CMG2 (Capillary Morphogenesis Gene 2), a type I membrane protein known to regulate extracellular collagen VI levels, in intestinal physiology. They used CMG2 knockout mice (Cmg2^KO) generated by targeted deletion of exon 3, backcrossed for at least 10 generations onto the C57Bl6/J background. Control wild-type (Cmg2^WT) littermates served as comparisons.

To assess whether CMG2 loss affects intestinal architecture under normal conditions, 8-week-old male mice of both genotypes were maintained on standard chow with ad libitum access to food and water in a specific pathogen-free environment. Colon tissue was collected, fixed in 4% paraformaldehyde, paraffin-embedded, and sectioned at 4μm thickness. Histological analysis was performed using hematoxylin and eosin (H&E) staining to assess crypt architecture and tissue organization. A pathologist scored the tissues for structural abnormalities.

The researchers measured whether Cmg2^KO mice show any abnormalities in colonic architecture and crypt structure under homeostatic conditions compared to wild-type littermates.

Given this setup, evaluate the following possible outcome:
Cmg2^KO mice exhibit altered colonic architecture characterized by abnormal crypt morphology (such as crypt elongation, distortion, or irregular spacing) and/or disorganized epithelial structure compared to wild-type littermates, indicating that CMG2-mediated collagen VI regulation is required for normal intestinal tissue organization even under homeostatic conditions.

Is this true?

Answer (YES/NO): NO